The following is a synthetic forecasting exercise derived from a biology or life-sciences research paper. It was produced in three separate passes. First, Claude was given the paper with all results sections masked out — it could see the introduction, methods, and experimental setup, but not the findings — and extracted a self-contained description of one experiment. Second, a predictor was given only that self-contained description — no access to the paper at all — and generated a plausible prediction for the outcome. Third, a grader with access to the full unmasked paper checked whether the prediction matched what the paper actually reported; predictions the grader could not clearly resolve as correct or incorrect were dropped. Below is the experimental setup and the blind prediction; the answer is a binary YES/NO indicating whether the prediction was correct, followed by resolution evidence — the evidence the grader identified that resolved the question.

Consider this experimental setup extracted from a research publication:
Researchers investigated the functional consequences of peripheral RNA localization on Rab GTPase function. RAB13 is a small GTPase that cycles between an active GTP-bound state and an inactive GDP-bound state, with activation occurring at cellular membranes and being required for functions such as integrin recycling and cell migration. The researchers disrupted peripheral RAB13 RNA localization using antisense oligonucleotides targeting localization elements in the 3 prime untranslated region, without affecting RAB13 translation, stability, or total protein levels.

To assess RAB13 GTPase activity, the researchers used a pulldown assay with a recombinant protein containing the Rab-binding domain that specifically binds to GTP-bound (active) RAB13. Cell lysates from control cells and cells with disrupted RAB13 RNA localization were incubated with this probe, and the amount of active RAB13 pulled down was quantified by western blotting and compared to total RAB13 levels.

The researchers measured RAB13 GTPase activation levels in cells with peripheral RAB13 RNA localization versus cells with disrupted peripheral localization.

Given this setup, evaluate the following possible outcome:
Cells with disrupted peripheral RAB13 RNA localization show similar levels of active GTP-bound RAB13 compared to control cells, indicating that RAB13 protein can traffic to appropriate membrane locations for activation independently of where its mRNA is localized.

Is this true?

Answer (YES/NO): NO